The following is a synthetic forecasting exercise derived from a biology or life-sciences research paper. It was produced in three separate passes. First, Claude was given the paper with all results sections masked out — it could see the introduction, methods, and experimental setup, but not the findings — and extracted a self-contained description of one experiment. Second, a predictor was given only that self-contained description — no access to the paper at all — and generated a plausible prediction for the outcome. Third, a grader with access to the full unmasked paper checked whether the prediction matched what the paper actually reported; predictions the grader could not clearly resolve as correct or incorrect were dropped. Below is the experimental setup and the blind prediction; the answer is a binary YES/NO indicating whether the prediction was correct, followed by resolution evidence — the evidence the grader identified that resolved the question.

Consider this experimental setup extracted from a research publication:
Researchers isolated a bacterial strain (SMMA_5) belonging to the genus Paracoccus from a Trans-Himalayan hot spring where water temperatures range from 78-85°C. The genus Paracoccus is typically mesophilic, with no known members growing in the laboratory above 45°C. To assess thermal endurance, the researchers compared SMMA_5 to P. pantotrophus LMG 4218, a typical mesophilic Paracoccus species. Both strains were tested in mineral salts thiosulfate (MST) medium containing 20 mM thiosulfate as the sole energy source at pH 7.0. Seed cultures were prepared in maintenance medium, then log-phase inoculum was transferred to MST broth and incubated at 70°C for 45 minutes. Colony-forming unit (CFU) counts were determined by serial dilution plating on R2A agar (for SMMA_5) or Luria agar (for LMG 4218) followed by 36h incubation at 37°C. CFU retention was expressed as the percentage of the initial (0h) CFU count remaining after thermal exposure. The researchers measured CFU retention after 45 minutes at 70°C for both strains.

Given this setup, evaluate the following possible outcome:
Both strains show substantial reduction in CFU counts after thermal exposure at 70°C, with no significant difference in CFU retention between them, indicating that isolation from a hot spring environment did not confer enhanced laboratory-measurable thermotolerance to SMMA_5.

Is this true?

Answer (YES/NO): NO